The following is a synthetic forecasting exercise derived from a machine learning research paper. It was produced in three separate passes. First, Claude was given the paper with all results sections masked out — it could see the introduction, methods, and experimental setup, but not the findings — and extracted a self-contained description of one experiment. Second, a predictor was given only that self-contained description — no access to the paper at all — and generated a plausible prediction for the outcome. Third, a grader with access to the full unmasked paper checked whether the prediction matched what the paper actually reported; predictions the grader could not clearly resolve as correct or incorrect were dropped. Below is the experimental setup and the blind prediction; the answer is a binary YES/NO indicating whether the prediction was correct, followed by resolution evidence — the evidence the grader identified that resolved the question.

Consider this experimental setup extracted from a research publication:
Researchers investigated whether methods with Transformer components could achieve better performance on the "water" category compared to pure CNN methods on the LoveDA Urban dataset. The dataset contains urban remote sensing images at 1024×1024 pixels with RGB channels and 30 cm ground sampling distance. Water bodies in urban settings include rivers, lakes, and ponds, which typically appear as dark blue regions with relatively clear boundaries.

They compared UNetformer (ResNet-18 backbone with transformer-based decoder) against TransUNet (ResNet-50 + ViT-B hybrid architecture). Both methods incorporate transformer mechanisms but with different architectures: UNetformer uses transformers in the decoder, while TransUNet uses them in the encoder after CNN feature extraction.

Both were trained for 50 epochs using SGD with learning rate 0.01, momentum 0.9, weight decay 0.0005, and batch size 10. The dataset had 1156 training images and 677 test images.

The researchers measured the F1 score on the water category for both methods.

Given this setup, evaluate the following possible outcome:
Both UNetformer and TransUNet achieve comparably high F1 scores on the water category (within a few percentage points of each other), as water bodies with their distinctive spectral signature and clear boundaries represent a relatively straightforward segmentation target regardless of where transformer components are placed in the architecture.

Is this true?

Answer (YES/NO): NO